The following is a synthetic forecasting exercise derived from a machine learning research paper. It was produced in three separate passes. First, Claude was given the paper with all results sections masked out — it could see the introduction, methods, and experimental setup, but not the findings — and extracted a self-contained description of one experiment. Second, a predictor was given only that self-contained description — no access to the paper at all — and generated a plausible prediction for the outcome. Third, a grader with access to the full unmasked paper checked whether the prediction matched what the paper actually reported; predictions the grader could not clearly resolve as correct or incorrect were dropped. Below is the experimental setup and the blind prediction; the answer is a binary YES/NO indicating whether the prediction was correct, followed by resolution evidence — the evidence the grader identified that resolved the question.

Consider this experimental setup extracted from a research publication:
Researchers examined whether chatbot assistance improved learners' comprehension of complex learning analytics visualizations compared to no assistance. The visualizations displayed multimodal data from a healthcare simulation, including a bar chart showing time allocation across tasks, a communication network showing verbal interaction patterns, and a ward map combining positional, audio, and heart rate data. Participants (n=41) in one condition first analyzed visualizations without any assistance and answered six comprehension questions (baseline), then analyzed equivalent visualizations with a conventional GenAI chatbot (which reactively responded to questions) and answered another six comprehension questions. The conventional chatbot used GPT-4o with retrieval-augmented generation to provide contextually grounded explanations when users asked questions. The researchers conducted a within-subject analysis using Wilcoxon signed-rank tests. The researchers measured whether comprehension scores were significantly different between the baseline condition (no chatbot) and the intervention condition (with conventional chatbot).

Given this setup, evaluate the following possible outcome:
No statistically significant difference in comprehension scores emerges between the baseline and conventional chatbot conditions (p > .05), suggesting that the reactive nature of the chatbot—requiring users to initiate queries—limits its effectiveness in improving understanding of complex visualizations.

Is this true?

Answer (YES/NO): NO